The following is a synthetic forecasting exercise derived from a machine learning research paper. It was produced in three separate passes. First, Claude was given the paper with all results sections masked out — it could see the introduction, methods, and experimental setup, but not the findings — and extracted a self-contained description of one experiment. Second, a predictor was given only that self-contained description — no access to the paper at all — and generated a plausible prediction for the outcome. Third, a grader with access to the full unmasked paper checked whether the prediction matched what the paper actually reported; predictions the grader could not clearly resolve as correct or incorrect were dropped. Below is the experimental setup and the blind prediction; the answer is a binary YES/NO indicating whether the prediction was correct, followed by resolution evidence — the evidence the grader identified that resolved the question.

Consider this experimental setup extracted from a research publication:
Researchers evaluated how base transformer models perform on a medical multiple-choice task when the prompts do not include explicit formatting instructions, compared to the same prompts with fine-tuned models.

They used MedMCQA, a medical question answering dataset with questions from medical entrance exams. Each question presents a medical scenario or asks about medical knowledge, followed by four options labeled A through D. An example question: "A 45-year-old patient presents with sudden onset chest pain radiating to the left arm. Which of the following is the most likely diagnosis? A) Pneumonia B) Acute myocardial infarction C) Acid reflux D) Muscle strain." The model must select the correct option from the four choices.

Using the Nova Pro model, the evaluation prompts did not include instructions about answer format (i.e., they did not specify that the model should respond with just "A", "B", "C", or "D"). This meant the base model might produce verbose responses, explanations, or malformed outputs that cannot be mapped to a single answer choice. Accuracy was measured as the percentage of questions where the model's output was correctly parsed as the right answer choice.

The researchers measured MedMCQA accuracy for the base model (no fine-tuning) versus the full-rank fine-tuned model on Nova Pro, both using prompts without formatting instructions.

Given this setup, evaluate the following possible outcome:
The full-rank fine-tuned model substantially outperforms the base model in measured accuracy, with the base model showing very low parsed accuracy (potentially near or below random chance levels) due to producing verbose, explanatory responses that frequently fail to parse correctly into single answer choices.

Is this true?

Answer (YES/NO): YES